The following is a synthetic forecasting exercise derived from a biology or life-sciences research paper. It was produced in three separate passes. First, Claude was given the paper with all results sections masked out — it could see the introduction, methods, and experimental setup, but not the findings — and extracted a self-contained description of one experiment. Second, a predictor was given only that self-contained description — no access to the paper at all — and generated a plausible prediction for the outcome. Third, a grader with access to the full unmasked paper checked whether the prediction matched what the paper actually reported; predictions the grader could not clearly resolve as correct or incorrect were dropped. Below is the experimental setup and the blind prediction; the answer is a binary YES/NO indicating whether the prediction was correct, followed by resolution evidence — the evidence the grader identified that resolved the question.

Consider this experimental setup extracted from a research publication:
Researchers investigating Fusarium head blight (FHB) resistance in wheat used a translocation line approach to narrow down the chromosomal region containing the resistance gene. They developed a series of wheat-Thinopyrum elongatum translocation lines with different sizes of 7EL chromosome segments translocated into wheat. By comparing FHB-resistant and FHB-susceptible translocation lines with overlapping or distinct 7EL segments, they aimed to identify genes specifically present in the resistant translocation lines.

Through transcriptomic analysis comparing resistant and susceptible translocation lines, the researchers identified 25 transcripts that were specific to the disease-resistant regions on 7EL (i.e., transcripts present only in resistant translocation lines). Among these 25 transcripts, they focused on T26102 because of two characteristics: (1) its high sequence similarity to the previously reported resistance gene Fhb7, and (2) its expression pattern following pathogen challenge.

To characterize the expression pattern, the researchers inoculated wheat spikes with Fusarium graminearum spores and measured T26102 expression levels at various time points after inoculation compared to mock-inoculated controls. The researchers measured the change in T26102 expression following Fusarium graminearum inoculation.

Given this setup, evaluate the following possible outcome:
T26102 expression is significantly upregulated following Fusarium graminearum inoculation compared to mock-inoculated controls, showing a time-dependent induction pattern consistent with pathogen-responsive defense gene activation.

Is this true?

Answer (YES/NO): YES